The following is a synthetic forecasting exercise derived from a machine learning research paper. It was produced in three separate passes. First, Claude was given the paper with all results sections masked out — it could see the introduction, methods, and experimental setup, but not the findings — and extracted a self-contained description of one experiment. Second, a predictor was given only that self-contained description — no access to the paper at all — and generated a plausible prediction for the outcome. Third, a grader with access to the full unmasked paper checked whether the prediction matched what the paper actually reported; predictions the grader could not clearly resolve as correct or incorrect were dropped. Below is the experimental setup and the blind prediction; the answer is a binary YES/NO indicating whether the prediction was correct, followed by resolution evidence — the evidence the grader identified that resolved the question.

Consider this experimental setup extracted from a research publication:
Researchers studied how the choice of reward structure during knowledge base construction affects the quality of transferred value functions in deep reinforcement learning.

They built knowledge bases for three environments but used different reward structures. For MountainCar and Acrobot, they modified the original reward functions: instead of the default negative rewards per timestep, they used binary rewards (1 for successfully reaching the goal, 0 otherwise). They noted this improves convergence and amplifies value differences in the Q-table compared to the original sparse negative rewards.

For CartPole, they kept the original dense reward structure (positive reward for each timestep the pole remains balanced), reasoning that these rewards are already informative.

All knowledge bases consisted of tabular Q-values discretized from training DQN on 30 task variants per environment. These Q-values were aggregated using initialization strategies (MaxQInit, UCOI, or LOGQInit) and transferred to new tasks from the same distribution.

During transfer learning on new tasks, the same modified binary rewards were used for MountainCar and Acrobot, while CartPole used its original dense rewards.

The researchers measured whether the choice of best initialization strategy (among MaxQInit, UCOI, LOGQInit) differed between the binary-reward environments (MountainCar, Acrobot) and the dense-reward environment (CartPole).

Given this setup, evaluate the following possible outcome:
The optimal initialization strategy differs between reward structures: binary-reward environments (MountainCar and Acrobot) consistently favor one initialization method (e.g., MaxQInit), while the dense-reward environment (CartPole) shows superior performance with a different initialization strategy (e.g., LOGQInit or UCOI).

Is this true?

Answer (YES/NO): YES